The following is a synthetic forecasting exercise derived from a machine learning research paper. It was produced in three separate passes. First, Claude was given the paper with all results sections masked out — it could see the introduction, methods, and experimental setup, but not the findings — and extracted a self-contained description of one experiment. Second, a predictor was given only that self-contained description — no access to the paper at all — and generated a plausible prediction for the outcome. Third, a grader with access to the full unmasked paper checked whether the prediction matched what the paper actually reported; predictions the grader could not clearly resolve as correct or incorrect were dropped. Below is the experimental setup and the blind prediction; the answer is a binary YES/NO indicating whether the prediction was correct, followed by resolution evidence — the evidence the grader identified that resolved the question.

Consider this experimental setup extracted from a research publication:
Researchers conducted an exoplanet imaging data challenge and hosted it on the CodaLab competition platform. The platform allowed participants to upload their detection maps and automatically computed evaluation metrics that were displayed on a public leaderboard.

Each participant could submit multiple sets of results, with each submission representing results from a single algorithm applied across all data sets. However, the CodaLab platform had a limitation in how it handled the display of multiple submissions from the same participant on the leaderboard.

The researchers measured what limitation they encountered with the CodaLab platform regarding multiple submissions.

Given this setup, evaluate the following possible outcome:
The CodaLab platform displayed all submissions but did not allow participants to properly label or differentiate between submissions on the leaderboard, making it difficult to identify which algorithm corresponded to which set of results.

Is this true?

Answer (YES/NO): NO